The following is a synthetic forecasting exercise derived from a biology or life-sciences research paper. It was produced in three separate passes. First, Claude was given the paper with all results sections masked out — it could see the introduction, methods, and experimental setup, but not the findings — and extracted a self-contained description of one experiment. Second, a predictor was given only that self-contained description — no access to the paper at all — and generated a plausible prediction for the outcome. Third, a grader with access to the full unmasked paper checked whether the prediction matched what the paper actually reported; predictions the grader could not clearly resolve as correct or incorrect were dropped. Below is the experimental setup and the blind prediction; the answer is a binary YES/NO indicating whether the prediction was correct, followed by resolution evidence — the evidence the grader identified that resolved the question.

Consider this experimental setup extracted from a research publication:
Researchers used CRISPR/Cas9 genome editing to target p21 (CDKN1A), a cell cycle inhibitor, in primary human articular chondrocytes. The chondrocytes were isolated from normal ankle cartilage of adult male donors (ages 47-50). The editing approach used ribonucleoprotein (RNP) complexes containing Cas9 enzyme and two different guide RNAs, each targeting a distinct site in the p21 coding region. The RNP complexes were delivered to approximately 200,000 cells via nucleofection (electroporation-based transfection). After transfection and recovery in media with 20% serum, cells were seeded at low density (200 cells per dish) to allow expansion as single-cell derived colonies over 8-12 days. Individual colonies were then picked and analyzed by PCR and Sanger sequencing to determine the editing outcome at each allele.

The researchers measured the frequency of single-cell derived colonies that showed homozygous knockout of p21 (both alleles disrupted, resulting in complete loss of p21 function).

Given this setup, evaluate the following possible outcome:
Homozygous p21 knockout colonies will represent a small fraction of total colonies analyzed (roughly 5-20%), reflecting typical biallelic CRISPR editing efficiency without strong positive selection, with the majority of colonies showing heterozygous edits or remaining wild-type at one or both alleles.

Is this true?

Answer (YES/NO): YES